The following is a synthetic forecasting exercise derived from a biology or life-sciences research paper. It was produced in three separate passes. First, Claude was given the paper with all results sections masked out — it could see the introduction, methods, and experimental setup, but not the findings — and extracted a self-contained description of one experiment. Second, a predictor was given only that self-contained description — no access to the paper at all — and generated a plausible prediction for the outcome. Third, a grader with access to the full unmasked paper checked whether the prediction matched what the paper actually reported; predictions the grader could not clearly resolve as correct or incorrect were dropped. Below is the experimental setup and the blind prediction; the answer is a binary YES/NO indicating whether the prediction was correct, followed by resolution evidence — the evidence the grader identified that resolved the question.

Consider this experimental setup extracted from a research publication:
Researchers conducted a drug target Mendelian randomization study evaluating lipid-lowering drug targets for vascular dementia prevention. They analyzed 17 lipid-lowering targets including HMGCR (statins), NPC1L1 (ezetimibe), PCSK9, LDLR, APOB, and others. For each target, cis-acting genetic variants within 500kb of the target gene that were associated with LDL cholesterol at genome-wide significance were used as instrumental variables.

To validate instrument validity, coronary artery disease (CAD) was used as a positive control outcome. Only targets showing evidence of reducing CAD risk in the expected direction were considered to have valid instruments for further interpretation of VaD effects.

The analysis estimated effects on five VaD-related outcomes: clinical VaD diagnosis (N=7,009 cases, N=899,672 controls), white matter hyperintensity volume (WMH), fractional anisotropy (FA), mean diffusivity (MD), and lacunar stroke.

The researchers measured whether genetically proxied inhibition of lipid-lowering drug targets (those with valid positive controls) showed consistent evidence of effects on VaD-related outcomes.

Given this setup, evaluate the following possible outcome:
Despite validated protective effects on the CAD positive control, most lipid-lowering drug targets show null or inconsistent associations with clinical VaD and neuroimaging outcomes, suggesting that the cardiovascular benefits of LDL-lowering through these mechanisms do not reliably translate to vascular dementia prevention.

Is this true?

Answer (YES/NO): YES